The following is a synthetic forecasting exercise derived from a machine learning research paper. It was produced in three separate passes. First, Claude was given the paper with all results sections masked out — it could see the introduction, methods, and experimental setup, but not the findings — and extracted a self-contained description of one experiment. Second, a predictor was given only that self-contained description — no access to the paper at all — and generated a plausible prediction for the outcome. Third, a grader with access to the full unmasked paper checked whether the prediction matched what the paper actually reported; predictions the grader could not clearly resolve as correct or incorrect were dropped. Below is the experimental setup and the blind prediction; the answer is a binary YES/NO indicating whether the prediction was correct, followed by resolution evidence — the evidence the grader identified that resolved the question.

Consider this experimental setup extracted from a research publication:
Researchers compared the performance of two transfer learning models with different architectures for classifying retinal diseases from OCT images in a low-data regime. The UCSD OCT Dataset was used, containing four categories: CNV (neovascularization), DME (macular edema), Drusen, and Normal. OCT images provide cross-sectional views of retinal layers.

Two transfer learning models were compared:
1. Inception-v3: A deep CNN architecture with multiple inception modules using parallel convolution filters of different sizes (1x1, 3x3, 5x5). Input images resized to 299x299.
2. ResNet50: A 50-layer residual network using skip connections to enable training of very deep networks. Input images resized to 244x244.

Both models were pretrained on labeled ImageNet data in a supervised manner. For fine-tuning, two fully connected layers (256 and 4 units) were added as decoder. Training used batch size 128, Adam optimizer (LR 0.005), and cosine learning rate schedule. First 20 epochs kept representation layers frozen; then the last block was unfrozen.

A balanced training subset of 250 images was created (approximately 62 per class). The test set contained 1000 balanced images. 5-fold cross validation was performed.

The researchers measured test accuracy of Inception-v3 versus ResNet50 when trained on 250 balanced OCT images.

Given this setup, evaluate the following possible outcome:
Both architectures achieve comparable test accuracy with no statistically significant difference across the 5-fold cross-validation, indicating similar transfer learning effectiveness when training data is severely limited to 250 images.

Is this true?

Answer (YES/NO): NO